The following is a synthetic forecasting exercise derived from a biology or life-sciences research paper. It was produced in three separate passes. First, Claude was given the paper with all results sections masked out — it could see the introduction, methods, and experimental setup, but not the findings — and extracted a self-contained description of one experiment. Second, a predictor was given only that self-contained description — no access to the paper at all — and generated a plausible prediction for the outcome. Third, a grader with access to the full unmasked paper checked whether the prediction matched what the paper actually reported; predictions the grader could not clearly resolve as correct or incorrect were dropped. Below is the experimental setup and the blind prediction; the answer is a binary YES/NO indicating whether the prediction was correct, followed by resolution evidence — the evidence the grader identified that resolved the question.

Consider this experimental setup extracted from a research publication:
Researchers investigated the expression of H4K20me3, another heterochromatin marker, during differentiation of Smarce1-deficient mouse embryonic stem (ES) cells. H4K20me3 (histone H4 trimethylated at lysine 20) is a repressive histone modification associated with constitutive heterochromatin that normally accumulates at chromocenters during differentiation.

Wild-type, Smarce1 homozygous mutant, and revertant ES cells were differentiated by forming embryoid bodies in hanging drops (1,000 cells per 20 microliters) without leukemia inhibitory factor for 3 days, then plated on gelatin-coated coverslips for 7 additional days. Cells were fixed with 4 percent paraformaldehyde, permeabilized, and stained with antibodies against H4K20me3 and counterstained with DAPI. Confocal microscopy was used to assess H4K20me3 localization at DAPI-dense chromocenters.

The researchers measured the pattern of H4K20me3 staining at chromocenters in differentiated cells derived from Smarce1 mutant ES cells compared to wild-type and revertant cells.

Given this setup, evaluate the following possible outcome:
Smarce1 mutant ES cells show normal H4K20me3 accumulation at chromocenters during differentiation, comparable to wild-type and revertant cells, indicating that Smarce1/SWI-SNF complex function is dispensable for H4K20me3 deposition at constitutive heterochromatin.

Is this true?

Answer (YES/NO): NO